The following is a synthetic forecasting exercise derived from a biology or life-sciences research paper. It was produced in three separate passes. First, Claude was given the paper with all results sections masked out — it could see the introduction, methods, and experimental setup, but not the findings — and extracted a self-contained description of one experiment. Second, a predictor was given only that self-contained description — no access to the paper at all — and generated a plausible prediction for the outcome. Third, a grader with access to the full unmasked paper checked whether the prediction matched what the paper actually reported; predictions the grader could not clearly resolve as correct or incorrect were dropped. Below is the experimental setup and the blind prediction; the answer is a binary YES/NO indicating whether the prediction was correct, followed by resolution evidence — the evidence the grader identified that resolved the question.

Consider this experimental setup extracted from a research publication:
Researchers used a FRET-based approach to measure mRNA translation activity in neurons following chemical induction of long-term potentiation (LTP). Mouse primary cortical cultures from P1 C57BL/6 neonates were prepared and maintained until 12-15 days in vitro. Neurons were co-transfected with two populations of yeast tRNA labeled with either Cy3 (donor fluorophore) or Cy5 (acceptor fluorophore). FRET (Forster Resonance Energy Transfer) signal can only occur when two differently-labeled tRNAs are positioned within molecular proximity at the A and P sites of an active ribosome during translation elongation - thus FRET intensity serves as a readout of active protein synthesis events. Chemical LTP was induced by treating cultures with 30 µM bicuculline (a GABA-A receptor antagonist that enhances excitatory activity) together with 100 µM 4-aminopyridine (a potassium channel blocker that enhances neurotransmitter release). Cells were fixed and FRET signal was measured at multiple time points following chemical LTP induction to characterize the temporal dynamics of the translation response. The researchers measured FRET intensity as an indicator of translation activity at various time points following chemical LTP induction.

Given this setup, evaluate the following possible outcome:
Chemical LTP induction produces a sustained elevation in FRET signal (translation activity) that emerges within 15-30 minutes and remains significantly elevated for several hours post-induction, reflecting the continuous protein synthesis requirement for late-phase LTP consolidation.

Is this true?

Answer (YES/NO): NO